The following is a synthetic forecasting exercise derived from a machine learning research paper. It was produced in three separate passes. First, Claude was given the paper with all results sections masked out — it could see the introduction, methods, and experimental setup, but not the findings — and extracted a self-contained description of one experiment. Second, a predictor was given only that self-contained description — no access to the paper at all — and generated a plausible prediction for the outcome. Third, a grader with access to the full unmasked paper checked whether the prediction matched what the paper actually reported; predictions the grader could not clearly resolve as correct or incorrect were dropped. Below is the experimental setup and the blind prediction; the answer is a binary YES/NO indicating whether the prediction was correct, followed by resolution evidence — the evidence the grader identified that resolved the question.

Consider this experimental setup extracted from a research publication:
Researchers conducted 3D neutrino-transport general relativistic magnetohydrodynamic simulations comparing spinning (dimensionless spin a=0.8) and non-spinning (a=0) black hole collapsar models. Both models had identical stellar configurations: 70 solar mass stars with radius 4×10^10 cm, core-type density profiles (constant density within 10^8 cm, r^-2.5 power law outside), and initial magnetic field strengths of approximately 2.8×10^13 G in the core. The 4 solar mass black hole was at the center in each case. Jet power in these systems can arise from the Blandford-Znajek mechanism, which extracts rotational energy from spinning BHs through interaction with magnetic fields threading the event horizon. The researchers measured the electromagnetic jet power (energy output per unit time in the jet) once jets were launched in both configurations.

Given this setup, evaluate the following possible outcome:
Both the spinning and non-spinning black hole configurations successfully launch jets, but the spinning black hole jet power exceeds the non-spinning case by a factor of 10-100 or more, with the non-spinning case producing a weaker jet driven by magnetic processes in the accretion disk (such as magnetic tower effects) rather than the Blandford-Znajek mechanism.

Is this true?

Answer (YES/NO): NO